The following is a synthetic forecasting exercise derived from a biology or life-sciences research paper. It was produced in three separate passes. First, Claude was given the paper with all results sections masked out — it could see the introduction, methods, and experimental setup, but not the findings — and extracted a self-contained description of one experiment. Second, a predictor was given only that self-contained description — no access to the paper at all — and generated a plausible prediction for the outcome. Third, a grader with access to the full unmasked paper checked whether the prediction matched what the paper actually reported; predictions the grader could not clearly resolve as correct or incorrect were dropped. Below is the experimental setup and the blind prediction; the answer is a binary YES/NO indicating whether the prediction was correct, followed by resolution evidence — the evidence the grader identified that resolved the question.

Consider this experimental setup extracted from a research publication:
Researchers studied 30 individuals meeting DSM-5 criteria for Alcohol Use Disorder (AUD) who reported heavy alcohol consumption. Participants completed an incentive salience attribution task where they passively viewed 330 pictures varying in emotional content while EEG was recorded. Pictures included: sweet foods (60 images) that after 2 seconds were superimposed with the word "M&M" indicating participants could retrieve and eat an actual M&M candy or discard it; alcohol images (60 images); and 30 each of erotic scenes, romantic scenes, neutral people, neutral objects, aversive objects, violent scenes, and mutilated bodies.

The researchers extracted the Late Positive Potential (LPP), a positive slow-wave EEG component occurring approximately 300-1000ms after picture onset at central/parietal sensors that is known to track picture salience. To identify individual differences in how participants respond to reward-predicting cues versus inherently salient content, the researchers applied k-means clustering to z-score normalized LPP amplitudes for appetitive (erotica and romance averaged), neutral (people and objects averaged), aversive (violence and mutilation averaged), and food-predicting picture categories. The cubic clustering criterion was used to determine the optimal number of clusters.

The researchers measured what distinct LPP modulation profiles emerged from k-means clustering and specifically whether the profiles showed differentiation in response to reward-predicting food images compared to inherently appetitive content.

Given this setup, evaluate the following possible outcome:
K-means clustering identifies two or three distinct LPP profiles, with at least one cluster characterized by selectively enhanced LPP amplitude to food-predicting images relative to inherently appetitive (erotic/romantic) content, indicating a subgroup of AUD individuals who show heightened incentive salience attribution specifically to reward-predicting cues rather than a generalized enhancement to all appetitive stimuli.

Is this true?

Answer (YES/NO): YES